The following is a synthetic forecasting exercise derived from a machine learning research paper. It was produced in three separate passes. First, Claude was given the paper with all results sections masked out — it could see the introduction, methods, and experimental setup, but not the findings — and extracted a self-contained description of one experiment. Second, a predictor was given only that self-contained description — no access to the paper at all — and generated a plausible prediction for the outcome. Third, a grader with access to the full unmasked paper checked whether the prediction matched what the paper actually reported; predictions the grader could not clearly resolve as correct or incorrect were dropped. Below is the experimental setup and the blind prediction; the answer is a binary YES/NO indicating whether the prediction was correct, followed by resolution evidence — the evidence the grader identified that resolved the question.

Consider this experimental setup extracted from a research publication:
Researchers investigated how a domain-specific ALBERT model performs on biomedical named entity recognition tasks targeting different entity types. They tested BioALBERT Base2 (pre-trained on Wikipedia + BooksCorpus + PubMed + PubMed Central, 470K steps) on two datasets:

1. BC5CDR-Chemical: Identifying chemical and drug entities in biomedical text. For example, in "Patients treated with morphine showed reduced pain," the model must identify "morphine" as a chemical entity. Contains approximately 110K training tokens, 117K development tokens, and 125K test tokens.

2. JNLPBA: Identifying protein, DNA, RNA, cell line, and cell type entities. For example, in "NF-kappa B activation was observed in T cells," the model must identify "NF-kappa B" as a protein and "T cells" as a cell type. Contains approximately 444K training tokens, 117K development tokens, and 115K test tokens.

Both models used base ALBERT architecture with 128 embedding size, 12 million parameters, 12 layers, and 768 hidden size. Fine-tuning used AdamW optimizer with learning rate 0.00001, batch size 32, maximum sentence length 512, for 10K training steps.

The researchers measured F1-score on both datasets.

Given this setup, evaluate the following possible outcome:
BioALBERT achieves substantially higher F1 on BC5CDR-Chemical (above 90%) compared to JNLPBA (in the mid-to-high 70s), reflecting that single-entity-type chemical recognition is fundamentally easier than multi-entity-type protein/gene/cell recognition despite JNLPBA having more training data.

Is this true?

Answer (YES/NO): NO